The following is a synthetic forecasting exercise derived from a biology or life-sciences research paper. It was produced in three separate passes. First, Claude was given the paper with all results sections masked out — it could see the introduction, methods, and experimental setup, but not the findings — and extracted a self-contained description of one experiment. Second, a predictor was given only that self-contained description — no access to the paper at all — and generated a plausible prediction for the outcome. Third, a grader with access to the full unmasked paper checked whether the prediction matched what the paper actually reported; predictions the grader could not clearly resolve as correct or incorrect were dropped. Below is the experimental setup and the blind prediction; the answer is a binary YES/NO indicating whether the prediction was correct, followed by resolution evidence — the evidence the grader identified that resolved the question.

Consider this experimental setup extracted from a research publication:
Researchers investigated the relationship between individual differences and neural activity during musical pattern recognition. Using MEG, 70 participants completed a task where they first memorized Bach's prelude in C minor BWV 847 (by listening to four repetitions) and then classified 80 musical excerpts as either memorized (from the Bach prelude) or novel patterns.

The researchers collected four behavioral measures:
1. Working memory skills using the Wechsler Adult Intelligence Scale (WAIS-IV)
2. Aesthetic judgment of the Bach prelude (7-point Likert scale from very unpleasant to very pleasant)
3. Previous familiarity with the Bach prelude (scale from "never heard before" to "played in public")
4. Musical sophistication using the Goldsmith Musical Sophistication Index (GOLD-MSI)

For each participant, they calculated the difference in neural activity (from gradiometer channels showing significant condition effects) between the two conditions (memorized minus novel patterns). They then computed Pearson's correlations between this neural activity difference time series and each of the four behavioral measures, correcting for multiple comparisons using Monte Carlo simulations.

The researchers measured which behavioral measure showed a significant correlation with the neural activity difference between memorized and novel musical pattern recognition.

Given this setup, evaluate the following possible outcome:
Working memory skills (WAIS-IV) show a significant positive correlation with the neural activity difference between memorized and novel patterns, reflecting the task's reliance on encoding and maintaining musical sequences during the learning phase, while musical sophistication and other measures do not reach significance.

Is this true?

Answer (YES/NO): NO